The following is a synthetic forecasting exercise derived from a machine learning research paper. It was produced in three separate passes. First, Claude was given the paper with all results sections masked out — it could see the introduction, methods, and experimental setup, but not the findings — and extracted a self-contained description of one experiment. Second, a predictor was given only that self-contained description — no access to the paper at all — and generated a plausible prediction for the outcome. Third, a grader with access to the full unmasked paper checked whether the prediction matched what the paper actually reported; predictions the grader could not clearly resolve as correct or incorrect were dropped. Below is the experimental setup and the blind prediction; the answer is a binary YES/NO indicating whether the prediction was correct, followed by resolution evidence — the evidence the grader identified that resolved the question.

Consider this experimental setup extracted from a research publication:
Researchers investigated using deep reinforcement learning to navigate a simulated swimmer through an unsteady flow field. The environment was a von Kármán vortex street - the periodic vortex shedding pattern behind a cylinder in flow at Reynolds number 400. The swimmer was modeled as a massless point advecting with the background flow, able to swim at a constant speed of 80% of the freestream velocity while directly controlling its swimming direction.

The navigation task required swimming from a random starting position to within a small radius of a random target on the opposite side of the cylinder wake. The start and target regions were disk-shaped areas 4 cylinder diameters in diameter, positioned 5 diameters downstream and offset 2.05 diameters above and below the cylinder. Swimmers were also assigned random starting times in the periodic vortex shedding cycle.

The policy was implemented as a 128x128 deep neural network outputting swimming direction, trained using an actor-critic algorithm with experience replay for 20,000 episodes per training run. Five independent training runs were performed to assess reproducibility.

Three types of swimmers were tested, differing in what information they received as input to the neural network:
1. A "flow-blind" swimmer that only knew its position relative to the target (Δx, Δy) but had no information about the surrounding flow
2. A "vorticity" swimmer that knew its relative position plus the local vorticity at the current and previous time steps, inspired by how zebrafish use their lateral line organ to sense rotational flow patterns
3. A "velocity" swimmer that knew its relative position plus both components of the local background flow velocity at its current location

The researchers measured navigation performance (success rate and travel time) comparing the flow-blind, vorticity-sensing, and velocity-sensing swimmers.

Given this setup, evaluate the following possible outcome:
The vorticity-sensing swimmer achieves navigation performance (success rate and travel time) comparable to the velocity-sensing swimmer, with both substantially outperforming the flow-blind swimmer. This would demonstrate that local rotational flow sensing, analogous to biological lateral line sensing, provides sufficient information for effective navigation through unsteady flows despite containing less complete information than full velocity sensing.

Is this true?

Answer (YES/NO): NO